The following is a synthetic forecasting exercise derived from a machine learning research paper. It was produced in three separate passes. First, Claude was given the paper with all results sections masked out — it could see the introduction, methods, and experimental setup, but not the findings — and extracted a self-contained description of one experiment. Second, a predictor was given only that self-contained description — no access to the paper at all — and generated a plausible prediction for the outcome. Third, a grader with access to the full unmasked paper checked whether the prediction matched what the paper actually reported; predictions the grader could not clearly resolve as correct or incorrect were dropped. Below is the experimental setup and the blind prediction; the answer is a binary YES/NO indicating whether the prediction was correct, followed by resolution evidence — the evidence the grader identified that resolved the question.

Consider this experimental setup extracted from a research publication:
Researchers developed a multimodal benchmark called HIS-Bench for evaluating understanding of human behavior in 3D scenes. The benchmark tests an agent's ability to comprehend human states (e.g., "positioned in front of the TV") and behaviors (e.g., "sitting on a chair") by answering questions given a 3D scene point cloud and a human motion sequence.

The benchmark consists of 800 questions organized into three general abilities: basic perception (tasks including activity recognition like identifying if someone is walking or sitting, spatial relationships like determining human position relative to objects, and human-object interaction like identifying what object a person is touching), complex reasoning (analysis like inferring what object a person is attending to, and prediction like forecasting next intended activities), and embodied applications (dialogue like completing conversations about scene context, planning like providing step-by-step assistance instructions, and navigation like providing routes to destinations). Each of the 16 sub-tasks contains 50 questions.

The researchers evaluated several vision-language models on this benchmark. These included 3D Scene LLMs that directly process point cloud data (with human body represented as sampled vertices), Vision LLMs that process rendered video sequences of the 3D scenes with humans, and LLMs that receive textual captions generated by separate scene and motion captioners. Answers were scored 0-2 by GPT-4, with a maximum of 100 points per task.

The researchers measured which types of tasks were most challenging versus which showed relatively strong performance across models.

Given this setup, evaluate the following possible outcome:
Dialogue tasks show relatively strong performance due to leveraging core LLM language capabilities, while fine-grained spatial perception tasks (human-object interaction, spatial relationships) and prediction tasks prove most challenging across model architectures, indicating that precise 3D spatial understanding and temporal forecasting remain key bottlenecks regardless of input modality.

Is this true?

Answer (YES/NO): NO